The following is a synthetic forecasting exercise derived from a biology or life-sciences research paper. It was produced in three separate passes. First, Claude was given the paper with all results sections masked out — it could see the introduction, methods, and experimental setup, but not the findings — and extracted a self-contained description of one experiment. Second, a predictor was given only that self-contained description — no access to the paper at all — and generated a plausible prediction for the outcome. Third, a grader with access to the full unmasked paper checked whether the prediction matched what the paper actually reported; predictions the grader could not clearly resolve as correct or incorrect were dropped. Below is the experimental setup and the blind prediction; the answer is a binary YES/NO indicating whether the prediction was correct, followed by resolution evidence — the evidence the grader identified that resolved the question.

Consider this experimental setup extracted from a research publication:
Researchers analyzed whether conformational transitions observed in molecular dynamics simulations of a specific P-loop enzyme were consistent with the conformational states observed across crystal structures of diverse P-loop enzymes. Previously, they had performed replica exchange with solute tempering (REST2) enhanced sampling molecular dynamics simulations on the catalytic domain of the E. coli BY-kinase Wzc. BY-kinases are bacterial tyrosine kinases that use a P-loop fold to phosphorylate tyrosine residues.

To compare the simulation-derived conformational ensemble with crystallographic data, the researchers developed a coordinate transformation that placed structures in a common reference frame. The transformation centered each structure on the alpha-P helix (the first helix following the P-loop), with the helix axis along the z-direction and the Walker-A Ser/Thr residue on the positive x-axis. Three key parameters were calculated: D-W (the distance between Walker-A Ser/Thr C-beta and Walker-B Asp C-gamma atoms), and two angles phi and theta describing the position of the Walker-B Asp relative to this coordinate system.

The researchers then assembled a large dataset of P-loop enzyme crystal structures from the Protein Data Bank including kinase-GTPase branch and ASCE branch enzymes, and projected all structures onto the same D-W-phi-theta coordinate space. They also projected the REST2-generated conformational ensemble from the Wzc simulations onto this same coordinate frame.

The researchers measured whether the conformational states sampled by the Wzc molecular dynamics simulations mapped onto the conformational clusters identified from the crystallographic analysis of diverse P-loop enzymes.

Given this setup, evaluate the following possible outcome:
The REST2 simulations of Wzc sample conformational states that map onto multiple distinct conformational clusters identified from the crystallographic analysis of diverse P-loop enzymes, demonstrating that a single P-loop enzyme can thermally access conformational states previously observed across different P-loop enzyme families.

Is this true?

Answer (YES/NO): YES